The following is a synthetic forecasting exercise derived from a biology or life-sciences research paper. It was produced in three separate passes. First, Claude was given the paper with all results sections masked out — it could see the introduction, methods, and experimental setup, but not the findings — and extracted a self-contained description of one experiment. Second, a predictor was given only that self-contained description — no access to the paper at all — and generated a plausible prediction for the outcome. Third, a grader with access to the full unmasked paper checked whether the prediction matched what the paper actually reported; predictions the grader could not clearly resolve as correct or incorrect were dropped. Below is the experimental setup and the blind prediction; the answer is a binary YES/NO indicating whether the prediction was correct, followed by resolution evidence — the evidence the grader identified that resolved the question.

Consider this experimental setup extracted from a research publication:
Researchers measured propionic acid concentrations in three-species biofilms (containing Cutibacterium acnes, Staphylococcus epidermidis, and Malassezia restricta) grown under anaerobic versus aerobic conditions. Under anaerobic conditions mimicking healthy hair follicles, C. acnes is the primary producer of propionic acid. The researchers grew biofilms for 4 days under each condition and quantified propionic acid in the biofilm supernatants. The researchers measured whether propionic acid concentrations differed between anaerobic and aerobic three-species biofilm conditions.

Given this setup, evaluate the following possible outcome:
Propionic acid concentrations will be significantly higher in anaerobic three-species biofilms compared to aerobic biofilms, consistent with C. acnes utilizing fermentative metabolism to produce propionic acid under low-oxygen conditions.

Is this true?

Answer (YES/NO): YES